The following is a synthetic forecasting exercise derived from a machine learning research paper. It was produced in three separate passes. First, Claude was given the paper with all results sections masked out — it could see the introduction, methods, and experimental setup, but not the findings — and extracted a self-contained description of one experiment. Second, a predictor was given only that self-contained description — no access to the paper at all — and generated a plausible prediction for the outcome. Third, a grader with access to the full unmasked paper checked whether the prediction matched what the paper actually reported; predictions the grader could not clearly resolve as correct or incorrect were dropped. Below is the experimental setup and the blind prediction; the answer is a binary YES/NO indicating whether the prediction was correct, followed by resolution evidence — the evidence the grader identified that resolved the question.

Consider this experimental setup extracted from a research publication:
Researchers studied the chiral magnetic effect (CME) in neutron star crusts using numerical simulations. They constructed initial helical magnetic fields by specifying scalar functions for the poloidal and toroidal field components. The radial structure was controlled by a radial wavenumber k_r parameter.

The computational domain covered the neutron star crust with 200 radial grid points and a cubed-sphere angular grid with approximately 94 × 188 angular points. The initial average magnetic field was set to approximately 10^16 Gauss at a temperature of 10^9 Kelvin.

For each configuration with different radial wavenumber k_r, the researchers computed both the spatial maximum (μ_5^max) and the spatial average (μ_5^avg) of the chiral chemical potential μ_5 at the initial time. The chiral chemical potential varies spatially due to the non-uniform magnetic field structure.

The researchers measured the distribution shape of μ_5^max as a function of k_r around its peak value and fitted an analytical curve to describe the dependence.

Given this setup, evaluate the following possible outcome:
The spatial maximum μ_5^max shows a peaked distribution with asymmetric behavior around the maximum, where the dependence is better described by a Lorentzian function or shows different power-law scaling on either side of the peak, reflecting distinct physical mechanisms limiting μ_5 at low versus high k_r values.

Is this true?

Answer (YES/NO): NO